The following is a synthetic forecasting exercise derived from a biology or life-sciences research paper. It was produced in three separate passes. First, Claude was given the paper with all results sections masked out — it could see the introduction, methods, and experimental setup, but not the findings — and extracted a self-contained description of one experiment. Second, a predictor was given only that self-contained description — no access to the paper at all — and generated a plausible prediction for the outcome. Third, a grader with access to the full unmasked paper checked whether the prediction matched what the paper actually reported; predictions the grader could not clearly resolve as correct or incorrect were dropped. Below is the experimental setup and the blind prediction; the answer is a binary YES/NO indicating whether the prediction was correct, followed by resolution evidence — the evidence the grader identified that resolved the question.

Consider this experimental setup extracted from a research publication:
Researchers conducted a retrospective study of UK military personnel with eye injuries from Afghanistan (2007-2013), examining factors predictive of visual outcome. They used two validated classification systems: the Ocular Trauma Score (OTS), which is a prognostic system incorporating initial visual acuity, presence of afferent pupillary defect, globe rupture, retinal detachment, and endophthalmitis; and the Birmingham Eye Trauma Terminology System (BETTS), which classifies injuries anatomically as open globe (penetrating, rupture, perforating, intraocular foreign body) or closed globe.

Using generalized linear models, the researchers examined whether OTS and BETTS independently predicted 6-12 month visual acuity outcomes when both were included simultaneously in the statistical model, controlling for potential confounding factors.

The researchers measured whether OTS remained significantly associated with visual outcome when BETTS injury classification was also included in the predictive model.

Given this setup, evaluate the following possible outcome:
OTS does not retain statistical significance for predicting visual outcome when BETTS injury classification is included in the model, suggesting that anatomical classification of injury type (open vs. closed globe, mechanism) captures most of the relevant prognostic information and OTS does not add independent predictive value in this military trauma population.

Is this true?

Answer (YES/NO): YES